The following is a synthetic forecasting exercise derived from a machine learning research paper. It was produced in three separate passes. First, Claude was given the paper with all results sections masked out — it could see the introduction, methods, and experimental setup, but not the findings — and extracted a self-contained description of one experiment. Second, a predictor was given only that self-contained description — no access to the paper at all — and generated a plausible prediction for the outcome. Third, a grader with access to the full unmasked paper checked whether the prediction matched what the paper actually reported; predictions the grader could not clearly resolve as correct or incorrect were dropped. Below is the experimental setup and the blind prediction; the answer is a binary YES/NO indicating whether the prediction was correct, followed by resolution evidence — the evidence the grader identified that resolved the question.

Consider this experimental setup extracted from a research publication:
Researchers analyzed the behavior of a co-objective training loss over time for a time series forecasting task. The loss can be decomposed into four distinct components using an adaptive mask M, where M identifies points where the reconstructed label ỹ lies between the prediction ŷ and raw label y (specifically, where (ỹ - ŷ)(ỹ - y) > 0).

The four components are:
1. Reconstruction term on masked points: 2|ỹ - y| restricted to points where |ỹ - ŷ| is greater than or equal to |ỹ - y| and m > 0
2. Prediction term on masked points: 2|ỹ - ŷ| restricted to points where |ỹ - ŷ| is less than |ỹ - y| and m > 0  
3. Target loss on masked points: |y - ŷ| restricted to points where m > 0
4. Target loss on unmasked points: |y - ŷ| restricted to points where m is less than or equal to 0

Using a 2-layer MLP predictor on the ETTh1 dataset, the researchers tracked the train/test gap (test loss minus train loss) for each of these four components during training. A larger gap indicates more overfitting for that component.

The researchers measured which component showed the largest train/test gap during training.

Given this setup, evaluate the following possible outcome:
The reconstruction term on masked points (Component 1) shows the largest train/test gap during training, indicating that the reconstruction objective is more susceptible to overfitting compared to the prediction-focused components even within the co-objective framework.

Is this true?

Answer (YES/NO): NO